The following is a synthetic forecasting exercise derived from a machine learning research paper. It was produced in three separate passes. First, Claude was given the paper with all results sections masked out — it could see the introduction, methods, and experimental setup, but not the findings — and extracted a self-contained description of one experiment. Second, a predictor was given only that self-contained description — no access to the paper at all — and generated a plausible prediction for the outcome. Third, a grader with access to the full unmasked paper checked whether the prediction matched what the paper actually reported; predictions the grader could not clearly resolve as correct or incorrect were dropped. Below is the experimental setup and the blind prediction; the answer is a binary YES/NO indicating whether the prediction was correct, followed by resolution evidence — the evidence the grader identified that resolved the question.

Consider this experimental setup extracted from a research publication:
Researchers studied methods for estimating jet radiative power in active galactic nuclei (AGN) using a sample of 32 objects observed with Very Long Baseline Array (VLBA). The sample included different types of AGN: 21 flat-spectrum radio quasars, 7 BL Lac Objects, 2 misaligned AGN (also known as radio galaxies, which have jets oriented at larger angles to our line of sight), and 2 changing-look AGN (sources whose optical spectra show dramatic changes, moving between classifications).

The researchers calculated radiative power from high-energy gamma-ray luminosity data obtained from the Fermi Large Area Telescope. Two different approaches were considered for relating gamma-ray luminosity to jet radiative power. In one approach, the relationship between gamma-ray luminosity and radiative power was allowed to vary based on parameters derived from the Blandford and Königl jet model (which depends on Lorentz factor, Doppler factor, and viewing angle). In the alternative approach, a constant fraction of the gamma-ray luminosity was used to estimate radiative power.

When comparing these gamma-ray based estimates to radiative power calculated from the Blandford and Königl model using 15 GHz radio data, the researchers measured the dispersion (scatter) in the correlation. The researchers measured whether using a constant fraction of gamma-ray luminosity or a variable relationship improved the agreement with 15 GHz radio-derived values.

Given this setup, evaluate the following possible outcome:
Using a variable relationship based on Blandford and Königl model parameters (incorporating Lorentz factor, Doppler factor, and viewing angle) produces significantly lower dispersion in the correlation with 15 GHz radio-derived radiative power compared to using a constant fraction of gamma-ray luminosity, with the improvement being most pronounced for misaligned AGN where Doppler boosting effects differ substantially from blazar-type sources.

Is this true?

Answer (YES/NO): NO